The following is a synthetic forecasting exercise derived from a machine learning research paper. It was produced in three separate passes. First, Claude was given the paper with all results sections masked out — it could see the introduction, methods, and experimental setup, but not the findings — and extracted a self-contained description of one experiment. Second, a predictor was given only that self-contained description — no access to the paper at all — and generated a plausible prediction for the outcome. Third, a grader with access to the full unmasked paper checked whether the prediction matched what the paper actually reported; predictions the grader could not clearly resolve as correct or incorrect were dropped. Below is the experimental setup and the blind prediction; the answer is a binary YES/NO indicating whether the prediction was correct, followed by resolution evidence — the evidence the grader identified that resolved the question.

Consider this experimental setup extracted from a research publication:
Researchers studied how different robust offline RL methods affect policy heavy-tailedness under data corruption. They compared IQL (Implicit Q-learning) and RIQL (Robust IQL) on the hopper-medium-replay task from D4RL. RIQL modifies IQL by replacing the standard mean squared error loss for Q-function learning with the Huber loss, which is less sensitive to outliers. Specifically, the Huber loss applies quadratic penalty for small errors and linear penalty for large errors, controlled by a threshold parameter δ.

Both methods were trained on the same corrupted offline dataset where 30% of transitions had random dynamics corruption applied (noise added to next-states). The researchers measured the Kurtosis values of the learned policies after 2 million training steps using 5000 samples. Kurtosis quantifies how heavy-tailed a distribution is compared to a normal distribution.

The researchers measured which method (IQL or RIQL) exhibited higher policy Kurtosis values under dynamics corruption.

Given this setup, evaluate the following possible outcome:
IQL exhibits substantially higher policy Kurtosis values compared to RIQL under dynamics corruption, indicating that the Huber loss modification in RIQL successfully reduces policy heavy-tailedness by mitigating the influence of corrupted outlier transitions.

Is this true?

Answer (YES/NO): NO